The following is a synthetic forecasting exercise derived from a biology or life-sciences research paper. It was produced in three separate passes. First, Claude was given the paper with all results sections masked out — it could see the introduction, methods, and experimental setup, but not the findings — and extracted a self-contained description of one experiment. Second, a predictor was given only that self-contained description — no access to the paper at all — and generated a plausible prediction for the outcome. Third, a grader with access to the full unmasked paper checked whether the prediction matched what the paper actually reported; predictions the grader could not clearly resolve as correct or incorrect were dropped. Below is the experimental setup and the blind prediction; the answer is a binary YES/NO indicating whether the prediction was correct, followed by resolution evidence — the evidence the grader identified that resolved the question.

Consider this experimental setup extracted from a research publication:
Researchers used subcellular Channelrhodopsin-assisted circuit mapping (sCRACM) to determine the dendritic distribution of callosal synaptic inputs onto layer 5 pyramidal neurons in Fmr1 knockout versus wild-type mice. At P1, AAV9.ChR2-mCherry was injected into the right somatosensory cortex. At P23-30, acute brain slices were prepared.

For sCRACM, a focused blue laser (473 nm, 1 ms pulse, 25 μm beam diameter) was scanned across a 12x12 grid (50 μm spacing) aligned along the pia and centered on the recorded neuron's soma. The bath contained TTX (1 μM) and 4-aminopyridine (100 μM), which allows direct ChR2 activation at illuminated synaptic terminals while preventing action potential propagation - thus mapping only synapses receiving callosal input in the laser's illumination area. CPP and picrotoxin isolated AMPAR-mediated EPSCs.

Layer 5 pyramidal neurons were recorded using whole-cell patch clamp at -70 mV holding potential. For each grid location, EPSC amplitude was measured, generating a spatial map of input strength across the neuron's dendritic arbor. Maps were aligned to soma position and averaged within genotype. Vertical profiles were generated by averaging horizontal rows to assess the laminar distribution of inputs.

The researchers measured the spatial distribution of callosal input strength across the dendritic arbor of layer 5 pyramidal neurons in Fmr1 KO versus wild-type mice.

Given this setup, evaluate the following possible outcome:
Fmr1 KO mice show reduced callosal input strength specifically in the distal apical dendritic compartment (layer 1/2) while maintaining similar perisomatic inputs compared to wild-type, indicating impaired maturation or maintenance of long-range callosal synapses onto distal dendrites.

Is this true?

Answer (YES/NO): NO